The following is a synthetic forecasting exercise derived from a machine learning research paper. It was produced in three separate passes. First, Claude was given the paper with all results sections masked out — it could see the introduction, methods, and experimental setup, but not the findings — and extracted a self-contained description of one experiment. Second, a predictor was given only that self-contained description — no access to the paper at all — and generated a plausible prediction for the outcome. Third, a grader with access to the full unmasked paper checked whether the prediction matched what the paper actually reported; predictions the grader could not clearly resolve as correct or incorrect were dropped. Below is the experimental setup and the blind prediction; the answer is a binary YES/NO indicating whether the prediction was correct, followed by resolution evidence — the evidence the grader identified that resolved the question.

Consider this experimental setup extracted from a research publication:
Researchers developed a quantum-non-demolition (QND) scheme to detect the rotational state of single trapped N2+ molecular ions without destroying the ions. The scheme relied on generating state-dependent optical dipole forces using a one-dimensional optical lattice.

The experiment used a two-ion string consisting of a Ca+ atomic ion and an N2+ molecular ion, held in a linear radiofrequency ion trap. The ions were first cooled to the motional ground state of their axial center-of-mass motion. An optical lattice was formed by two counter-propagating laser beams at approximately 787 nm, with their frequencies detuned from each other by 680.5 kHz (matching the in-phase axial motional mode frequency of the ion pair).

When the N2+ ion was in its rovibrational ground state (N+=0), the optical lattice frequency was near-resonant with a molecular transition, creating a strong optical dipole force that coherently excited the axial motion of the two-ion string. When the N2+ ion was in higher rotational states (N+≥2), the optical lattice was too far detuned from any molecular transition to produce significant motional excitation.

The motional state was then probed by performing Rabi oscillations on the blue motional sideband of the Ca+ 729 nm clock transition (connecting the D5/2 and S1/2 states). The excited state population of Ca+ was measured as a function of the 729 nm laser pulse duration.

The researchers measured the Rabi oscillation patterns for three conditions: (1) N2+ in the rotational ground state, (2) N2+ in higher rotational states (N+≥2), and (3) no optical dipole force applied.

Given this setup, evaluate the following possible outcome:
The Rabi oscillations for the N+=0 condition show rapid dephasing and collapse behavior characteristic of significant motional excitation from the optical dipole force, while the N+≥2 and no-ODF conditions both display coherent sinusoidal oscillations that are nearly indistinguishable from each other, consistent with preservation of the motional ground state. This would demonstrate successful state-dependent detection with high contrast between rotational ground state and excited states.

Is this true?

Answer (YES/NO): NO